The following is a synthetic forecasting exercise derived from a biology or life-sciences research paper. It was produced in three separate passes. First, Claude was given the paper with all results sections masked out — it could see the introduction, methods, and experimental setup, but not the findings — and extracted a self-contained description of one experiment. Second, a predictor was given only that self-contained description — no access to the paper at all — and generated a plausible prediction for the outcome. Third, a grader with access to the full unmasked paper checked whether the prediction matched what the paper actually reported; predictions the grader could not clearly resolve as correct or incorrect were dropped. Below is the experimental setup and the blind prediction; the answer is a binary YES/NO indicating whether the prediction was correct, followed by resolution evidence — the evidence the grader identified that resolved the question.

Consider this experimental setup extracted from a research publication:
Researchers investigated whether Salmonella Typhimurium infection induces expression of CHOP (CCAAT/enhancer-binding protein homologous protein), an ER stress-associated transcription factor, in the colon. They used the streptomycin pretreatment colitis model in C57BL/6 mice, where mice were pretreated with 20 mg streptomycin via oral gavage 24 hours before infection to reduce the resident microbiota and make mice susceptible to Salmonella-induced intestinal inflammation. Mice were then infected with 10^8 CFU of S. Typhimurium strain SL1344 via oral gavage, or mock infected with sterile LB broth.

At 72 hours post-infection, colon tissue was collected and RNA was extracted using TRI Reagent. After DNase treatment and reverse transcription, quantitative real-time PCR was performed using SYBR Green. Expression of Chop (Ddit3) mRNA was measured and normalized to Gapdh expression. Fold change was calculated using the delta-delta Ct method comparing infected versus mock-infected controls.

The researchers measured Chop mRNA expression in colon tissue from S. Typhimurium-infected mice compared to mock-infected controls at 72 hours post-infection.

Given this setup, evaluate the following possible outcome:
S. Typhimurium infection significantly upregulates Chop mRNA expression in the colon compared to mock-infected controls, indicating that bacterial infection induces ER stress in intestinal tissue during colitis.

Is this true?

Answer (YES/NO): NO